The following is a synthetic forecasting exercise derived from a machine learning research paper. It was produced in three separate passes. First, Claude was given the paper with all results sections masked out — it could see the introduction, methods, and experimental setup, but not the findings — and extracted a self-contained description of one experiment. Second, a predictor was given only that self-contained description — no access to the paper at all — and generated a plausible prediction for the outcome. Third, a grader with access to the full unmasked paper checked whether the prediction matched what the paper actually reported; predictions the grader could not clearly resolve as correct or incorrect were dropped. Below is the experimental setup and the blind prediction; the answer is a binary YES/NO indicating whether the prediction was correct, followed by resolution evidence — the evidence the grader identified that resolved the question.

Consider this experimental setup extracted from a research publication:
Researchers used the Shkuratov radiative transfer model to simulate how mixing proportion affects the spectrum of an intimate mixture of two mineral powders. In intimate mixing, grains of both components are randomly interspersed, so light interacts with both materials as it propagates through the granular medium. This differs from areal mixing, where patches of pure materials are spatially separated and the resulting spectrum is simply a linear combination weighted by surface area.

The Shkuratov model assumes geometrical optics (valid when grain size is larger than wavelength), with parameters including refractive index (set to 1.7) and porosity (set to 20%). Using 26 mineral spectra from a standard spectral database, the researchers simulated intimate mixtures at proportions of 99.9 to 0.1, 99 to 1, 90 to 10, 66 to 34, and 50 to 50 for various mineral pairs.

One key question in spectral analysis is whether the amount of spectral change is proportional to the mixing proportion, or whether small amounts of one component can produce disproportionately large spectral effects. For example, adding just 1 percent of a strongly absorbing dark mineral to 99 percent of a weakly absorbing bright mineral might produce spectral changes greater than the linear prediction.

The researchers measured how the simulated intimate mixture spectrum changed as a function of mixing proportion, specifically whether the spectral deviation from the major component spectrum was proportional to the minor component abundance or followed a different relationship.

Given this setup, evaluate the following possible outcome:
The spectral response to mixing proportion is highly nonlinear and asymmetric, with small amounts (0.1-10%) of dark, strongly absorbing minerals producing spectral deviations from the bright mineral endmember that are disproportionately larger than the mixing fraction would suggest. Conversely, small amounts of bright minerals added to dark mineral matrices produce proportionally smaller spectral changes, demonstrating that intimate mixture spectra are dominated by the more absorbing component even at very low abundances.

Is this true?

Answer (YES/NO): NO